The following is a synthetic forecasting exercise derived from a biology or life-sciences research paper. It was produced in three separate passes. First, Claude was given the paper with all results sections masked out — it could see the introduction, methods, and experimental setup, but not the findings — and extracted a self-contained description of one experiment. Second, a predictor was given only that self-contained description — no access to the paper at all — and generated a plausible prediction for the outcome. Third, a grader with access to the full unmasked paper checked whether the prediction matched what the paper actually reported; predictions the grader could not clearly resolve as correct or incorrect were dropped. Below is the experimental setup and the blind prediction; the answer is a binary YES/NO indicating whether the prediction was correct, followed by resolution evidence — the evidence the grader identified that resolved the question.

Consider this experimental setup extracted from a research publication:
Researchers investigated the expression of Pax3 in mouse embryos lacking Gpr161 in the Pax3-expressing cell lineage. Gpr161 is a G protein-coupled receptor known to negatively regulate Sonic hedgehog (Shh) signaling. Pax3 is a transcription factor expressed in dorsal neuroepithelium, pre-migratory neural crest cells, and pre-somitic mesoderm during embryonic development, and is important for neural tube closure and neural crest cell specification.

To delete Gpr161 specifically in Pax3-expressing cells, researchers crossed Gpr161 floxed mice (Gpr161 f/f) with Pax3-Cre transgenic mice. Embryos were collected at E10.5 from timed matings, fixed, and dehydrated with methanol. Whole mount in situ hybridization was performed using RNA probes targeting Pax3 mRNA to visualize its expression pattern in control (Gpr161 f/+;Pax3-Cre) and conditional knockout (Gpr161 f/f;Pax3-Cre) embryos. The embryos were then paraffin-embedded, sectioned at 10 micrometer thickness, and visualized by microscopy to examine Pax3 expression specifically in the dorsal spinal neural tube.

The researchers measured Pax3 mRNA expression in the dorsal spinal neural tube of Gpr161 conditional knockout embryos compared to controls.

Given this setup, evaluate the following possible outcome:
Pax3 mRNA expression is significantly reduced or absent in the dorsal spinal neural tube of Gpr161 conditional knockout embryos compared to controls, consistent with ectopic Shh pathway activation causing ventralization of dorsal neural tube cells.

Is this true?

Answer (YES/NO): YES